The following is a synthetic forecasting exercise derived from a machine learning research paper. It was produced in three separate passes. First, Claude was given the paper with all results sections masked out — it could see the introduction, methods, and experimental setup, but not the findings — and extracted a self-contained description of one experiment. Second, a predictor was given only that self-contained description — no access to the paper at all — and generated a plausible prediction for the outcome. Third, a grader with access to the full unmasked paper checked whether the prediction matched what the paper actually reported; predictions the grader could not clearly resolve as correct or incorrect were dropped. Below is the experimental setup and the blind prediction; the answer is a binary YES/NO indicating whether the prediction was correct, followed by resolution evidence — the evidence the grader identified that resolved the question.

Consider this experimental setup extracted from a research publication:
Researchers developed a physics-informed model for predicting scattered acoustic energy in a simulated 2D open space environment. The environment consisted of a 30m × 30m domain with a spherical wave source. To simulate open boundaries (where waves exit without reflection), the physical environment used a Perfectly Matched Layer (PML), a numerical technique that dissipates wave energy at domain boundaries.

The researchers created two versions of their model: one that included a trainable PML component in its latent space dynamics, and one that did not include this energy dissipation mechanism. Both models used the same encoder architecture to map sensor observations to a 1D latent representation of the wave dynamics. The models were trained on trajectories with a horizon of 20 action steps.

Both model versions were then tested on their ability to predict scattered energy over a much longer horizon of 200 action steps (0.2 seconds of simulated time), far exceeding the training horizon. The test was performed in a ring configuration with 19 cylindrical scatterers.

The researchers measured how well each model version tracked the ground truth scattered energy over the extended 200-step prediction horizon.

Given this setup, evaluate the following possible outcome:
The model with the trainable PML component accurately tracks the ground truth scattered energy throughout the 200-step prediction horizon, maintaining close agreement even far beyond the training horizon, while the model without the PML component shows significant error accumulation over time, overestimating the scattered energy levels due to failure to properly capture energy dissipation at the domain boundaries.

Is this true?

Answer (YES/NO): YES